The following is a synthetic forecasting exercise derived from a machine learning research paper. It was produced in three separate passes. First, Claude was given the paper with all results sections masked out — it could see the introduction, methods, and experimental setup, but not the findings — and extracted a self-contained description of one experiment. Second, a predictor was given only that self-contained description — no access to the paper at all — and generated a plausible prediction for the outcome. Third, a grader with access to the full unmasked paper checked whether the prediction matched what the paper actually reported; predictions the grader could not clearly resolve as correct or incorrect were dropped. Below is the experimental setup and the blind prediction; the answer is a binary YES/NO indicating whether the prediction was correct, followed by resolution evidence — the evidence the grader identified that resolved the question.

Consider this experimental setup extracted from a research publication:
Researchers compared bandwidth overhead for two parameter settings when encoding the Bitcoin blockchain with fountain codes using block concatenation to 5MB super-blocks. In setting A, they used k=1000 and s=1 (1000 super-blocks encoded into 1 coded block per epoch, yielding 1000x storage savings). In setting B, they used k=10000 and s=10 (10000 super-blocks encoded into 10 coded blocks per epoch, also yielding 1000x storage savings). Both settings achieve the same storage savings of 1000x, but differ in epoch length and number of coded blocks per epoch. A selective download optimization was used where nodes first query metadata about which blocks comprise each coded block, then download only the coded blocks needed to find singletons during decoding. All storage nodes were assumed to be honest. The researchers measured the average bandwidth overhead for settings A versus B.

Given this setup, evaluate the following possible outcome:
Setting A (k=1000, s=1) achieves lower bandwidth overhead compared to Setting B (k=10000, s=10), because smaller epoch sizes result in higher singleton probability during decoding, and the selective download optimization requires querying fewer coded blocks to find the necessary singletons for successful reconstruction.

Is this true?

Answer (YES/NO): YES